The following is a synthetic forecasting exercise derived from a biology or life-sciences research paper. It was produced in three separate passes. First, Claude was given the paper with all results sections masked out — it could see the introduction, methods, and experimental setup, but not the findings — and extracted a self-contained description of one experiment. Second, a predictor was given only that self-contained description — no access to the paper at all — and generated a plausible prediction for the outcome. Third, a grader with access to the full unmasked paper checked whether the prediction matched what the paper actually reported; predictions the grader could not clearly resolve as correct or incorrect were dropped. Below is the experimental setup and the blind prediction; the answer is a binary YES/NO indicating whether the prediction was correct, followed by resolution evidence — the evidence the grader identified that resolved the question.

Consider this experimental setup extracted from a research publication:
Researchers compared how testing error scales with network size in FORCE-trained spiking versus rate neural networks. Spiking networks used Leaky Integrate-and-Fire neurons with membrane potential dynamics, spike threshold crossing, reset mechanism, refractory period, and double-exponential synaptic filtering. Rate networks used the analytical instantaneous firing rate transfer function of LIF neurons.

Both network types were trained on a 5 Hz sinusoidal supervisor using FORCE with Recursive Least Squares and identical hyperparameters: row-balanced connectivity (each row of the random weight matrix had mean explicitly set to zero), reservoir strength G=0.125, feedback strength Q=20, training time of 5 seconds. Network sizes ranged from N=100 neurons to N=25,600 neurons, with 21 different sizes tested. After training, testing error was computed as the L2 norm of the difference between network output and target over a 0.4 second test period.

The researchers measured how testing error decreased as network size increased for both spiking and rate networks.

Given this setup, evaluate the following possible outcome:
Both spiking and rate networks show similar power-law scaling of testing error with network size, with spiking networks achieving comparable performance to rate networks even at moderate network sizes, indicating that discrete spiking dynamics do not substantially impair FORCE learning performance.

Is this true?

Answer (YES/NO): NO